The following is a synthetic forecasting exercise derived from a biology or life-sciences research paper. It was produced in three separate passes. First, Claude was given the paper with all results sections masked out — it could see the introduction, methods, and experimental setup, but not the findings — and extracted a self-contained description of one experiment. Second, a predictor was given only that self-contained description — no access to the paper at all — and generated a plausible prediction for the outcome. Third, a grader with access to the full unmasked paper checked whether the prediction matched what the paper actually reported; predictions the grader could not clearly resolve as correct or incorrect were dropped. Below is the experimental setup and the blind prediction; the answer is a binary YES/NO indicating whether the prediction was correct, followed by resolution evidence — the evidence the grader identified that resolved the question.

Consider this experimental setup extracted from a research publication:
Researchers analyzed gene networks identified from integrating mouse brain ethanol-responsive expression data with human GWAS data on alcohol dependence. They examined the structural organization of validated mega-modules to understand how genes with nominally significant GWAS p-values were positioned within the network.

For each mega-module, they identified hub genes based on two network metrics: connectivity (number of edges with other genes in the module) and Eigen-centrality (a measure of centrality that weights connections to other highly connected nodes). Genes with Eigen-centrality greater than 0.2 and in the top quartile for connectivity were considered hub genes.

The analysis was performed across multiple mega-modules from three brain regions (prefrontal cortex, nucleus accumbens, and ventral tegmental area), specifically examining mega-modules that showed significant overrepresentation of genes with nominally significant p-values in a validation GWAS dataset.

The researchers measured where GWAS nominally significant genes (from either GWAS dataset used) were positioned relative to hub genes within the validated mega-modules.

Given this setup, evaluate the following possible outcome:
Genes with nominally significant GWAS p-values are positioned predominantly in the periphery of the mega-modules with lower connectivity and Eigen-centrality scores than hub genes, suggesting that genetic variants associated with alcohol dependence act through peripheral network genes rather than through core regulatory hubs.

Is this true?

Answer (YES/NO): YES